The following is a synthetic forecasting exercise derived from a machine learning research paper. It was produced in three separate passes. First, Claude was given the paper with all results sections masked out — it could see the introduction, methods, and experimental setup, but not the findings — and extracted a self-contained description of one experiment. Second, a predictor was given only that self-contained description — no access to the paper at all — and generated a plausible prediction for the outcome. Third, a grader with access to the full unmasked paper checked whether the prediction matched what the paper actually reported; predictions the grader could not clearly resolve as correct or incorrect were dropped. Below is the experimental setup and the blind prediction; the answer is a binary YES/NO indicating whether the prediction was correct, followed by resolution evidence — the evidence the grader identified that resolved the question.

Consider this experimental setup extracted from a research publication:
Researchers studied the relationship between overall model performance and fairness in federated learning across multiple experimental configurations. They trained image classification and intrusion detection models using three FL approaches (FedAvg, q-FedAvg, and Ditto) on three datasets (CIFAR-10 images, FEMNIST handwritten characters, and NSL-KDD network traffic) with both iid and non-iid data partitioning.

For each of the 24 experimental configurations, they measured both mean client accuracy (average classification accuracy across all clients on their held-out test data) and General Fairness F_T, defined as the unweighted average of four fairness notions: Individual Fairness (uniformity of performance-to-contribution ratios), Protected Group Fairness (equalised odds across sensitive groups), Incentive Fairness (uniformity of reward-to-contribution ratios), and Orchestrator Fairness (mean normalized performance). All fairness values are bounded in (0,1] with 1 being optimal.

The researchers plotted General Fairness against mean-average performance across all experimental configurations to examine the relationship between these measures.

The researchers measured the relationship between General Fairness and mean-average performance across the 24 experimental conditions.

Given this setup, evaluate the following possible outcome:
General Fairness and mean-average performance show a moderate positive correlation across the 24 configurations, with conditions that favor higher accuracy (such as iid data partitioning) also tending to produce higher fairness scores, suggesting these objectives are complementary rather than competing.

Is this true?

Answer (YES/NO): NO